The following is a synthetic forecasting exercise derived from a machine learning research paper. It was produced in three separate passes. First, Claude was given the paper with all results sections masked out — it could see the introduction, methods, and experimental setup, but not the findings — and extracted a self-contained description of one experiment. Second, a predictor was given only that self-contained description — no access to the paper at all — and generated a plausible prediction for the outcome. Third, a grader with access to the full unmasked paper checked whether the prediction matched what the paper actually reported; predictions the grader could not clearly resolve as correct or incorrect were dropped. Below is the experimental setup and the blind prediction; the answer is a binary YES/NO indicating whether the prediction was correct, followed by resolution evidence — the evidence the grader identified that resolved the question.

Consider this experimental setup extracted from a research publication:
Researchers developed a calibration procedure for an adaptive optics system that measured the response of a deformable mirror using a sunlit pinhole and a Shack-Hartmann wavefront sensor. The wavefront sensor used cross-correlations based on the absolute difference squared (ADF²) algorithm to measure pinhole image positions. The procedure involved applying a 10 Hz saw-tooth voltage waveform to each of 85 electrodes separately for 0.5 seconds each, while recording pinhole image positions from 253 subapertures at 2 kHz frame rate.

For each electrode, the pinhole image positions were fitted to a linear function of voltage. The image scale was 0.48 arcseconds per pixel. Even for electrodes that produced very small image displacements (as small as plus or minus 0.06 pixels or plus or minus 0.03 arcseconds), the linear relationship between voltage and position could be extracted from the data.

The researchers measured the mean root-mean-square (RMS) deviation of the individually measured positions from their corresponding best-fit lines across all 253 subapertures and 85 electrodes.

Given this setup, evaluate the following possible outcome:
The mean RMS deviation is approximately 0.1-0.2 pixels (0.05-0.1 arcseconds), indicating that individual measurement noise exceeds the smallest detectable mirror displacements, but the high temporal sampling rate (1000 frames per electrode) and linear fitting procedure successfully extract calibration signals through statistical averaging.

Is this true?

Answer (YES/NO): NO